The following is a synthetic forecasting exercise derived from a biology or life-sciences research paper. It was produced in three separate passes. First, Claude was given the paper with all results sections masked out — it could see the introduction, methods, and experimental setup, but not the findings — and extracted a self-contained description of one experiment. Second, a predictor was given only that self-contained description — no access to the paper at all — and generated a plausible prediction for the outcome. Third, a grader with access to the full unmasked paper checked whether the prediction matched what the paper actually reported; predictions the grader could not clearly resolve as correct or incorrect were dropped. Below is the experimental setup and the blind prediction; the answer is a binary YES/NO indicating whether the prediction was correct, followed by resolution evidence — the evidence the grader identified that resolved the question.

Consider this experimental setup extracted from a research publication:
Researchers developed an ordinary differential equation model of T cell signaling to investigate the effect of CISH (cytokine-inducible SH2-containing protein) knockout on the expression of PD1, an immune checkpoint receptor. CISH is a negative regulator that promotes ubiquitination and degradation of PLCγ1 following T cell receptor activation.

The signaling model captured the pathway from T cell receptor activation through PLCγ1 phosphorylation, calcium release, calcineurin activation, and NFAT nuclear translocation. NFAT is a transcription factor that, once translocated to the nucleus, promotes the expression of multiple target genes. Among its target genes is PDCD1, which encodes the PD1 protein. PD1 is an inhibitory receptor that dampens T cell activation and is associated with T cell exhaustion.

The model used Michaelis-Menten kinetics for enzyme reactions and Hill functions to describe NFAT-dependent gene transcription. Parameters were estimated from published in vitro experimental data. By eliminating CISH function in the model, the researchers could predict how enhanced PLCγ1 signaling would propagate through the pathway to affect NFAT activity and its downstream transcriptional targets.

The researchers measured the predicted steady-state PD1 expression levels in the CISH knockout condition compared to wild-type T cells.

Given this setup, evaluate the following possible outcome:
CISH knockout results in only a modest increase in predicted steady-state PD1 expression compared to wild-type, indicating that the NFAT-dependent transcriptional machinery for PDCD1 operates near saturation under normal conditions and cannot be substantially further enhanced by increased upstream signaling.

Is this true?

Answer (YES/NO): NO